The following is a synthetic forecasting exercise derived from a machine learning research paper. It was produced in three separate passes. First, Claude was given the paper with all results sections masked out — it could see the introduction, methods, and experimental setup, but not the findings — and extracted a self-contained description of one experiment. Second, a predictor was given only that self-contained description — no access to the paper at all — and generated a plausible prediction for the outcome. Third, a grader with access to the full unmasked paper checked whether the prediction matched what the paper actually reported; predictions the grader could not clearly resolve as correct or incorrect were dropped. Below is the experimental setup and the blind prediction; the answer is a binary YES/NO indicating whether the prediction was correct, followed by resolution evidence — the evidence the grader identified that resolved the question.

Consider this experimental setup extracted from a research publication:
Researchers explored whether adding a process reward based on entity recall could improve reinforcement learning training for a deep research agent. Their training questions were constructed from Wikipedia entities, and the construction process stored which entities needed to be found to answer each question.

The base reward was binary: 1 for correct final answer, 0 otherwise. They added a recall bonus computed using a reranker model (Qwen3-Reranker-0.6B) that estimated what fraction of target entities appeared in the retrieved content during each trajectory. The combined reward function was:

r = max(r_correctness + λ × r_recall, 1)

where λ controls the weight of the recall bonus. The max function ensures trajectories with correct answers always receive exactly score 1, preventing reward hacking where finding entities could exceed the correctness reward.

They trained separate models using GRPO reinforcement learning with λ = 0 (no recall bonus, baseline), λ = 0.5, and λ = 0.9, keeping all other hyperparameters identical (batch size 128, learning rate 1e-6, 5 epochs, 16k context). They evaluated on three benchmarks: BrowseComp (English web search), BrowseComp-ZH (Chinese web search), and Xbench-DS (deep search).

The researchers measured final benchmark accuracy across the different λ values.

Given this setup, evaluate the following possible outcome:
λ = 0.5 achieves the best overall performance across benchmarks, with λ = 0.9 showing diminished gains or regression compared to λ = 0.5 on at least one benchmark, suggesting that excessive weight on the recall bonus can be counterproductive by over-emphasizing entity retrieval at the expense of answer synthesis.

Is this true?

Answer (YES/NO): NO